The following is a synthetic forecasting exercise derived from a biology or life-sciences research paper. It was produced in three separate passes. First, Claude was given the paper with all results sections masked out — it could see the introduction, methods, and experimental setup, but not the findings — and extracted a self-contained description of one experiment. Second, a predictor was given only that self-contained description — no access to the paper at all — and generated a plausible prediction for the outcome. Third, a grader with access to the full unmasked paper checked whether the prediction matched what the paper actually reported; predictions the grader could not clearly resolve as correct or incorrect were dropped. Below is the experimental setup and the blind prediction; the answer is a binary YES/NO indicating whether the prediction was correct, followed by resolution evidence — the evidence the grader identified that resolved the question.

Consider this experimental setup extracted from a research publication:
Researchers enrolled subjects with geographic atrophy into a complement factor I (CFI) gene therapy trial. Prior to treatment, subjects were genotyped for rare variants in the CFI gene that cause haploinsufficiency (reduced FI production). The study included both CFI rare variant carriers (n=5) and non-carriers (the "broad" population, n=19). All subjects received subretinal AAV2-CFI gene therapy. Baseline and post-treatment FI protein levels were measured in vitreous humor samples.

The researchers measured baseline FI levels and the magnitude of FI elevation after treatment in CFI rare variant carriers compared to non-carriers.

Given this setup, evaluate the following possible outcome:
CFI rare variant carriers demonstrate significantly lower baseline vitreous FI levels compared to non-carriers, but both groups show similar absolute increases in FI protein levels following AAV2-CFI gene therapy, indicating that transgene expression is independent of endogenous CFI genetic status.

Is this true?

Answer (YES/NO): NO